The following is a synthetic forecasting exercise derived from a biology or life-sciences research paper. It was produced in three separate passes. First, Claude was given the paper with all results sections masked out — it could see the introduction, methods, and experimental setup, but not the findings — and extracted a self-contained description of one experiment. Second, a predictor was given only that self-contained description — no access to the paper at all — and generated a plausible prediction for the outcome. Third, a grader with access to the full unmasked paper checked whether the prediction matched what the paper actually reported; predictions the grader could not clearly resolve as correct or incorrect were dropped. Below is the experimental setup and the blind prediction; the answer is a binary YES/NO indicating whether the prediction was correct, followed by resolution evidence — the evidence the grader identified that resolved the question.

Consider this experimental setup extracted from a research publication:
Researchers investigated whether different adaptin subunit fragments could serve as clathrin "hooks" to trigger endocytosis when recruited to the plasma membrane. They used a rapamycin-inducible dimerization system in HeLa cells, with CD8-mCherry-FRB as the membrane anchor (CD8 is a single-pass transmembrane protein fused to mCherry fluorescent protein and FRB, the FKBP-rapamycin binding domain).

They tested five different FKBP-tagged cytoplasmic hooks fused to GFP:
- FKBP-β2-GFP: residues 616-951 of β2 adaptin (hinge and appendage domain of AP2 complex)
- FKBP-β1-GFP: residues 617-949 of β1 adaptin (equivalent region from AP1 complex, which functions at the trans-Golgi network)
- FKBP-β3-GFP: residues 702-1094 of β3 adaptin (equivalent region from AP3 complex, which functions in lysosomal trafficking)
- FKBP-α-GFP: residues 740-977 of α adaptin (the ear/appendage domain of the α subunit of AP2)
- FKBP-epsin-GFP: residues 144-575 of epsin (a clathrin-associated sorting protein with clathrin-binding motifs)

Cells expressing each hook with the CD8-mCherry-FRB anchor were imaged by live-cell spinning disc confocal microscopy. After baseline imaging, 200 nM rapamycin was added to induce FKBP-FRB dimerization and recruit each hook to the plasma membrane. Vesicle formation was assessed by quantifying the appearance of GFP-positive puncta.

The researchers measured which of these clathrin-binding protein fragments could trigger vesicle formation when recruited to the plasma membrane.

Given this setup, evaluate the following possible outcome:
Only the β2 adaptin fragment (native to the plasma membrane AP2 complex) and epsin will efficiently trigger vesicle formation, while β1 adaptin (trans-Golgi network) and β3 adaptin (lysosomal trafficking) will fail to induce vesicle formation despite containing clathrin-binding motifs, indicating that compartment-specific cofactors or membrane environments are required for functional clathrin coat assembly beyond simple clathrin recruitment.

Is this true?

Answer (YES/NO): NO